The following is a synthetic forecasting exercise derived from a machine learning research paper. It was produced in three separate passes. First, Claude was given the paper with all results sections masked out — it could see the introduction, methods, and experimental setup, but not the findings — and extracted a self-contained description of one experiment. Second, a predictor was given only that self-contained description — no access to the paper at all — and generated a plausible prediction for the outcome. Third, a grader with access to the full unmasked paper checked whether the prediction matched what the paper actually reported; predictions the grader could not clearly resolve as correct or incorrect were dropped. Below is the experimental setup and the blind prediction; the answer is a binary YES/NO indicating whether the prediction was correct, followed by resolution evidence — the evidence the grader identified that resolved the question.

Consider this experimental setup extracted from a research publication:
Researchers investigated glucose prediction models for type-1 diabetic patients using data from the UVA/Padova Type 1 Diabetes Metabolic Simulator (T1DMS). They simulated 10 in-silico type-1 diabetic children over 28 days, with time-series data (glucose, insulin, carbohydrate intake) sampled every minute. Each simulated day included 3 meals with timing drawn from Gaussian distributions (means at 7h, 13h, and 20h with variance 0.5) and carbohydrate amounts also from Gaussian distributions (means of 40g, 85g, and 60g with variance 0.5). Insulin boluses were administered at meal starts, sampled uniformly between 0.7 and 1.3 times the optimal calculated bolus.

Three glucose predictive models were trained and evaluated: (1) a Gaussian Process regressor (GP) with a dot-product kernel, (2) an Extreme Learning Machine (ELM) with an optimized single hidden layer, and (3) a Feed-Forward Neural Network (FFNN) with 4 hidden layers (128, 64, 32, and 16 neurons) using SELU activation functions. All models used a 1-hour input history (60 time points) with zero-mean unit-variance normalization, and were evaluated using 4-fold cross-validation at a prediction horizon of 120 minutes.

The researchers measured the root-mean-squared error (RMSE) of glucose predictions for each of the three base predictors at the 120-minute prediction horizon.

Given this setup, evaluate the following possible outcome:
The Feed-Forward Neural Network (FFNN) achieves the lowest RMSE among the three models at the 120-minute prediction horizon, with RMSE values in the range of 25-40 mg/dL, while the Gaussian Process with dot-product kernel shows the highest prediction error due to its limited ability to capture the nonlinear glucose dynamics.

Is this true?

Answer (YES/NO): YES